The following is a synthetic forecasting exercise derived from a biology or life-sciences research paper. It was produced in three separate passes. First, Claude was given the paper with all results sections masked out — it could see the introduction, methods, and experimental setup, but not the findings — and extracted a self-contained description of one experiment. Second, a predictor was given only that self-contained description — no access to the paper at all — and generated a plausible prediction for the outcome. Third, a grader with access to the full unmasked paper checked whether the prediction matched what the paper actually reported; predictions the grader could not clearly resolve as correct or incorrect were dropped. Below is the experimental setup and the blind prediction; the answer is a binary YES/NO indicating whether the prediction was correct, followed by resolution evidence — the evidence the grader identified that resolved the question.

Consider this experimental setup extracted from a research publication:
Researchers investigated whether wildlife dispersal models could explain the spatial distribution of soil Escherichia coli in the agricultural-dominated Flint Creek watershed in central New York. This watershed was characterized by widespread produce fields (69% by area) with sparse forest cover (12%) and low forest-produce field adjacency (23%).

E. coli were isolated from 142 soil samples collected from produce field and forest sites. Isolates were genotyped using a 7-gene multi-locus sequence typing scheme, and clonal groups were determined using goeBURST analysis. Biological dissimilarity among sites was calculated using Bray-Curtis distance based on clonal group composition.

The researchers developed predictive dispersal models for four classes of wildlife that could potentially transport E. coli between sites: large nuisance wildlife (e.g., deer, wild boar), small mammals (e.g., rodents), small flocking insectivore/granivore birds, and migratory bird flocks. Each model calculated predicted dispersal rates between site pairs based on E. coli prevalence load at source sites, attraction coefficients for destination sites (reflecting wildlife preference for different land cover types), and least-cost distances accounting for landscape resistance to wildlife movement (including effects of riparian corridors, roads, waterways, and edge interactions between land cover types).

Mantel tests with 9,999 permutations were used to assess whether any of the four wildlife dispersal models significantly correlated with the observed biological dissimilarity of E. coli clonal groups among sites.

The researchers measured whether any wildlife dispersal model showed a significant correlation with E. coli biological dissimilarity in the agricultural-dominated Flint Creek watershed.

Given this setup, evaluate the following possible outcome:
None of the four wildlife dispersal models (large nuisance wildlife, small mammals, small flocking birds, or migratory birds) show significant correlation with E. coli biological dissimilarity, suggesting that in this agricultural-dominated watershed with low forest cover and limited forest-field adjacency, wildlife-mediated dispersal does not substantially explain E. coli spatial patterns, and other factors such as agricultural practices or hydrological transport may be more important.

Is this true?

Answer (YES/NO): YES